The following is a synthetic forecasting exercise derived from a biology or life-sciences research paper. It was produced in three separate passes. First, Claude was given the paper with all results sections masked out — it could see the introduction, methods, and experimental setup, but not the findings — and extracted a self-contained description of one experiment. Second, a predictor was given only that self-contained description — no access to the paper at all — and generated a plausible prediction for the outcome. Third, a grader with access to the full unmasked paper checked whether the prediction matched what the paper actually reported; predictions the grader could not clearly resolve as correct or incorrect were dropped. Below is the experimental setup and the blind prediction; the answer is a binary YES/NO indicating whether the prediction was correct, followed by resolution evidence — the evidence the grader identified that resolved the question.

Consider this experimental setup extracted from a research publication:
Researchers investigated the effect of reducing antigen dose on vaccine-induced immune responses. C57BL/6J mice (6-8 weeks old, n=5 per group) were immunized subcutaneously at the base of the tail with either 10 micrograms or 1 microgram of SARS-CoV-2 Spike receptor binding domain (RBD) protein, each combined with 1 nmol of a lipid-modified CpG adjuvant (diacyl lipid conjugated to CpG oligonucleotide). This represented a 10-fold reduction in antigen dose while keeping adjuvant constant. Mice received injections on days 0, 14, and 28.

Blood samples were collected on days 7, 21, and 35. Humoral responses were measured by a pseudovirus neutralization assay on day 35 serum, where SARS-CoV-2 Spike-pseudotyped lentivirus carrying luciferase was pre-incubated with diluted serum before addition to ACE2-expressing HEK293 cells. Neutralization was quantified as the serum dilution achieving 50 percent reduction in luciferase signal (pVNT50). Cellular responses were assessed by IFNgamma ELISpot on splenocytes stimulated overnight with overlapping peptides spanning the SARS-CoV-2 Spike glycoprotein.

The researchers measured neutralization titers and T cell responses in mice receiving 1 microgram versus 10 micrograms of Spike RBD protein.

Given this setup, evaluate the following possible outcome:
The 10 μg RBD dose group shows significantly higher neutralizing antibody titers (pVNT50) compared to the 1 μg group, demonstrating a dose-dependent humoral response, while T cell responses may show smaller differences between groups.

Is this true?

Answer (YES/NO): NO